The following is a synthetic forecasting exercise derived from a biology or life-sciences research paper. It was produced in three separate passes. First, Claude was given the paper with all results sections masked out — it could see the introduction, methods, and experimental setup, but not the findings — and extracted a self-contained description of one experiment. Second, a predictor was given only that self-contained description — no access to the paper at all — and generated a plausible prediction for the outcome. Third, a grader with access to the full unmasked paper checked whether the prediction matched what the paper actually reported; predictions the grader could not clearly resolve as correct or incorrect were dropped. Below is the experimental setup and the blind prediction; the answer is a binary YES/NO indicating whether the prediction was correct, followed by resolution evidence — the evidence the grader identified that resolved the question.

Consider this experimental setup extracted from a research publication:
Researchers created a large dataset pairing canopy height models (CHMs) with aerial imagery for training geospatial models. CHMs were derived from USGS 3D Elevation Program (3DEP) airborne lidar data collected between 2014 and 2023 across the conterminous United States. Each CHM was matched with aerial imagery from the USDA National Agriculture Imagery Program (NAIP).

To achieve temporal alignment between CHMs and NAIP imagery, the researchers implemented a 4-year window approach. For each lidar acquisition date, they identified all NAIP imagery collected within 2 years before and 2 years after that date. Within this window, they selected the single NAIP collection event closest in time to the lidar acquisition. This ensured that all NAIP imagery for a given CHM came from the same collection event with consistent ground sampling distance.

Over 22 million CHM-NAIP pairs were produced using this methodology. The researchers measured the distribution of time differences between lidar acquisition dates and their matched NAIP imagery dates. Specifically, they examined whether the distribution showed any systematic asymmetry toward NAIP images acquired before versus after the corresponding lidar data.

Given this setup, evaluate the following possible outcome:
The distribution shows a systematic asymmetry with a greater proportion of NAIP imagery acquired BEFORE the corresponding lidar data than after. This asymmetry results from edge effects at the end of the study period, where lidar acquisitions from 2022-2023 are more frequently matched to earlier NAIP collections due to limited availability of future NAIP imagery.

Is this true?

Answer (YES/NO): YES